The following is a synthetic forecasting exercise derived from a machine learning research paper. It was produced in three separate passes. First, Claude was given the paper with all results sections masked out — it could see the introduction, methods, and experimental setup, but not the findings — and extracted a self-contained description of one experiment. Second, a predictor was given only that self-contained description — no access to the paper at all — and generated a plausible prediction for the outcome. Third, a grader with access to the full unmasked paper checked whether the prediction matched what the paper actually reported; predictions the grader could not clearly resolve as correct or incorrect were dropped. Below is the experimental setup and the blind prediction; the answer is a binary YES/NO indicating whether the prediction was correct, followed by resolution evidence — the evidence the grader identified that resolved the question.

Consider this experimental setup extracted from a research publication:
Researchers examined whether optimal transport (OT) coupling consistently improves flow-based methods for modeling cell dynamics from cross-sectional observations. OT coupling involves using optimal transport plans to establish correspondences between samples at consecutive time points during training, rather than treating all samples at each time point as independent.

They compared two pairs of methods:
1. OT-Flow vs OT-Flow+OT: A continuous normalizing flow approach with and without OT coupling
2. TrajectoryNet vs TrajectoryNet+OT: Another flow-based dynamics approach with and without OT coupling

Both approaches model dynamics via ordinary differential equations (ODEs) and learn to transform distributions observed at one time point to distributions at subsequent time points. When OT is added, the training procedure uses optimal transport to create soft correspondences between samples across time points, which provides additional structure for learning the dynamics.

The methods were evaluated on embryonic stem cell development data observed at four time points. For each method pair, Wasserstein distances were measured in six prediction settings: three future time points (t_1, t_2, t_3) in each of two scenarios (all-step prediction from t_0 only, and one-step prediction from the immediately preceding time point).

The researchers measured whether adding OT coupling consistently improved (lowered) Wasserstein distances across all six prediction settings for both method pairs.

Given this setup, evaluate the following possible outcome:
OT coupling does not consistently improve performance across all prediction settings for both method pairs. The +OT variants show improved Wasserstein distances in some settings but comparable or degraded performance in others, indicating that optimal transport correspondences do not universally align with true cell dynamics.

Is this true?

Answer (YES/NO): NO